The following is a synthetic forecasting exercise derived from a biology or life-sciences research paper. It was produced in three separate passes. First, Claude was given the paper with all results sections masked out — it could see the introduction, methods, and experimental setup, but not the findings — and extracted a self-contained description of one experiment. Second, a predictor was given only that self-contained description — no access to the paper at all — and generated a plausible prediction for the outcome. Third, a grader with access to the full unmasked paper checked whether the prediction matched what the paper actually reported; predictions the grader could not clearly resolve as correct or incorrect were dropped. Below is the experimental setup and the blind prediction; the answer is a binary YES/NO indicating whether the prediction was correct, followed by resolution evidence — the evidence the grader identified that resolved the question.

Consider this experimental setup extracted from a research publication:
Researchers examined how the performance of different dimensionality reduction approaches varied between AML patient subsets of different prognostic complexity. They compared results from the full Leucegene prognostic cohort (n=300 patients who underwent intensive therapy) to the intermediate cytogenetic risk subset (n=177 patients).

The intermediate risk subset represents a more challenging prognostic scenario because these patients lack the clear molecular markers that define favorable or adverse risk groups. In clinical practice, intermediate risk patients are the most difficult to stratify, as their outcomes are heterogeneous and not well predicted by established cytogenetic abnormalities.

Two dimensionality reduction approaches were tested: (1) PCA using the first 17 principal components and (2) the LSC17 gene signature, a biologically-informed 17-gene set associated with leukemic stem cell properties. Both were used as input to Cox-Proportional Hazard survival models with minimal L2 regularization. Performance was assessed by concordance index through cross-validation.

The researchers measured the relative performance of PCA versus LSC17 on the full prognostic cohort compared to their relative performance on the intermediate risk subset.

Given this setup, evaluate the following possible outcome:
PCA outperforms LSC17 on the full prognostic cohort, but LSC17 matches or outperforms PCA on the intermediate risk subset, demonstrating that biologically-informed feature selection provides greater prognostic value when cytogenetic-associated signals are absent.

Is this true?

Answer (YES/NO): NO